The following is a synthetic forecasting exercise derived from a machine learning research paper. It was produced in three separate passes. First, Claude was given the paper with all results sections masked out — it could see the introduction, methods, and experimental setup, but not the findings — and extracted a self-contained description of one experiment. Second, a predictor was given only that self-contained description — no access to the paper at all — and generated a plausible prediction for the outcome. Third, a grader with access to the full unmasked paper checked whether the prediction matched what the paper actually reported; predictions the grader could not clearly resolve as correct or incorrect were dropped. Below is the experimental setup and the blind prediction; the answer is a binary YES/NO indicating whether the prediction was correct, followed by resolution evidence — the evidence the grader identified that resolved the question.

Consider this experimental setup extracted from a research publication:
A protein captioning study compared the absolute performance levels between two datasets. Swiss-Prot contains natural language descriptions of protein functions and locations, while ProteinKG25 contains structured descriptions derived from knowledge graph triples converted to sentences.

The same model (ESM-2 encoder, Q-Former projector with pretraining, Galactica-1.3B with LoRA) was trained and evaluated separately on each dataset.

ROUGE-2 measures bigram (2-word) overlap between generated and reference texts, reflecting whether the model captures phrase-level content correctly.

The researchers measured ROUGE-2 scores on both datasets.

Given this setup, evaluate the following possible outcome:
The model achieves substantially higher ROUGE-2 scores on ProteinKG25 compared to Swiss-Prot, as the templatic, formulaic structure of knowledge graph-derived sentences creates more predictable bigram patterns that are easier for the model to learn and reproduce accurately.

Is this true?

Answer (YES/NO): YES